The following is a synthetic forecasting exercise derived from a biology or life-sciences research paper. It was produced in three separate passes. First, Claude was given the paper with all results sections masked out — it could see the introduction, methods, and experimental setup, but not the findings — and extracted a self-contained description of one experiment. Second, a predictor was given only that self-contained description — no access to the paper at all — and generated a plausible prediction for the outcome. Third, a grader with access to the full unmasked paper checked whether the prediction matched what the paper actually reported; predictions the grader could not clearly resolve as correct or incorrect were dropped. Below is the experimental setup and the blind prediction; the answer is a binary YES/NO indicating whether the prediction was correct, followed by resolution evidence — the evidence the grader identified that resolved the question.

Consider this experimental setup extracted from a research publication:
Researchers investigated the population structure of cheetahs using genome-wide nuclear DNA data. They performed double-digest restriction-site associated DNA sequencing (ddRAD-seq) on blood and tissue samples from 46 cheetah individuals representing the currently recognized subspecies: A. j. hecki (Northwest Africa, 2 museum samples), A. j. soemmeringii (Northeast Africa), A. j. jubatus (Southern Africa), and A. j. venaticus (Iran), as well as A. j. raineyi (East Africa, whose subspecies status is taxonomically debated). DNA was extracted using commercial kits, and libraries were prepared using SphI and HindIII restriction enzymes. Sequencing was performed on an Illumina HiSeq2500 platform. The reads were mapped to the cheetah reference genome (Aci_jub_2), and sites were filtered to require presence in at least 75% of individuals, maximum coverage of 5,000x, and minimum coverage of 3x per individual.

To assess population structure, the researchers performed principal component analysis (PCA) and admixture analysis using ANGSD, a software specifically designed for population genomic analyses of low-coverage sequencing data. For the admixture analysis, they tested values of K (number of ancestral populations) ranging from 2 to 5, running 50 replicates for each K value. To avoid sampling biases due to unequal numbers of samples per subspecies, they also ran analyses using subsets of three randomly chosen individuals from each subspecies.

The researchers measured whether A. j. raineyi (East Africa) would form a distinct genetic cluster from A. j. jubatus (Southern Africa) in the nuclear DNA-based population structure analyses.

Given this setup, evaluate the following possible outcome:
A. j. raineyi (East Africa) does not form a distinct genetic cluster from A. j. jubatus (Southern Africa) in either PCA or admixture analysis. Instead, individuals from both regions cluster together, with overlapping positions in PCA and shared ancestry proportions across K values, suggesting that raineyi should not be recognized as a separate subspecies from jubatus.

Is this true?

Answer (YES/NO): NO